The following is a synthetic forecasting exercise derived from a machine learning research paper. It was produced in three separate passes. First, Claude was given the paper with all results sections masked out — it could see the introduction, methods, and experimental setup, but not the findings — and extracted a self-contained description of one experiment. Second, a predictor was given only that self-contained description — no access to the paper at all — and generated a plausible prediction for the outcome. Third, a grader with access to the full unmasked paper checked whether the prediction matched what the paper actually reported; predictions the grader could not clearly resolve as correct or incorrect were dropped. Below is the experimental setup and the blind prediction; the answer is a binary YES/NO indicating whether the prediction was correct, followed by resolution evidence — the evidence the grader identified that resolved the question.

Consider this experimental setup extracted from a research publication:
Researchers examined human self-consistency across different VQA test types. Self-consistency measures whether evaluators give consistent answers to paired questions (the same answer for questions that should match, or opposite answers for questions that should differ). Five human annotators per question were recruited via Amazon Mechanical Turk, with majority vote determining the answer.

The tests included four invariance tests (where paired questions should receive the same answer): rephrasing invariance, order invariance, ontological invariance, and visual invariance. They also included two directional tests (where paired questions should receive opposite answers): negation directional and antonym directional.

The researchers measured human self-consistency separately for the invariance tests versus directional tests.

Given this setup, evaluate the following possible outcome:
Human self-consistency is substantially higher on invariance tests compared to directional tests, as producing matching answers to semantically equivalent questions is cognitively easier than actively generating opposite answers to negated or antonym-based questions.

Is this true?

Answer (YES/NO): YES